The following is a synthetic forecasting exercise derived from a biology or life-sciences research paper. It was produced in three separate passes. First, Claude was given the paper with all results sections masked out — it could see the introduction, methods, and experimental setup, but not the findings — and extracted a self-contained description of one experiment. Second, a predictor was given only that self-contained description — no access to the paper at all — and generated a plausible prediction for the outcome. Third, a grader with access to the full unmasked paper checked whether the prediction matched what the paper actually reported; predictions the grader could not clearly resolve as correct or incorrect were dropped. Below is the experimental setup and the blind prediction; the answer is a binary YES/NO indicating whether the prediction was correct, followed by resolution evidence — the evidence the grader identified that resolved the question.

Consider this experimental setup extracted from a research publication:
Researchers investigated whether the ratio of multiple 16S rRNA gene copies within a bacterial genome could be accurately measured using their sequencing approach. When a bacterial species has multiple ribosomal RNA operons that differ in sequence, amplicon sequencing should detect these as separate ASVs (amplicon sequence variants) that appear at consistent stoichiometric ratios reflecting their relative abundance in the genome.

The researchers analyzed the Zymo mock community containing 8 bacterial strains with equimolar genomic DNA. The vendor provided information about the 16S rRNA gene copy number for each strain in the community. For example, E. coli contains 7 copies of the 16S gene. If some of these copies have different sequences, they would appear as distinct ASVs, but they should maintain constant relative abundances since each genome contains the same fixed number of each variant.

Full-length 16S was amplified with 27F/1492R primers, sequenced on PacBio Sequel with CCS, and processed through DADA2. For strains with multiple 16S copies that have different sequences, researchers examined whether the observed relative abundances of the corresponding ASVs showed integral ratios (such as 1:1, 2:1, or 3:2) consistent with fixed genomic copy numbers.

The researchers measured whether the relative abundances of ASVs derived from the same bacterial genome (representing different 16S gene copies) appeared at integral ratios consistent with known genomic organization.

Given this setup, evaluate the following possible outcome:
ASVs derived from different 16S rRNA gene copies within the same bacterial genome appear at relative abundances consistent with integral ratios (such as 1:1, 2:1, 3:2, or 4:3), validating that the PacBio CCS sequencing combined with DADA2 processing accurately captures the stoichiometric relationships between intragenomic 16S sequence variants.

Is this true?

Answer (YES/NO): YES